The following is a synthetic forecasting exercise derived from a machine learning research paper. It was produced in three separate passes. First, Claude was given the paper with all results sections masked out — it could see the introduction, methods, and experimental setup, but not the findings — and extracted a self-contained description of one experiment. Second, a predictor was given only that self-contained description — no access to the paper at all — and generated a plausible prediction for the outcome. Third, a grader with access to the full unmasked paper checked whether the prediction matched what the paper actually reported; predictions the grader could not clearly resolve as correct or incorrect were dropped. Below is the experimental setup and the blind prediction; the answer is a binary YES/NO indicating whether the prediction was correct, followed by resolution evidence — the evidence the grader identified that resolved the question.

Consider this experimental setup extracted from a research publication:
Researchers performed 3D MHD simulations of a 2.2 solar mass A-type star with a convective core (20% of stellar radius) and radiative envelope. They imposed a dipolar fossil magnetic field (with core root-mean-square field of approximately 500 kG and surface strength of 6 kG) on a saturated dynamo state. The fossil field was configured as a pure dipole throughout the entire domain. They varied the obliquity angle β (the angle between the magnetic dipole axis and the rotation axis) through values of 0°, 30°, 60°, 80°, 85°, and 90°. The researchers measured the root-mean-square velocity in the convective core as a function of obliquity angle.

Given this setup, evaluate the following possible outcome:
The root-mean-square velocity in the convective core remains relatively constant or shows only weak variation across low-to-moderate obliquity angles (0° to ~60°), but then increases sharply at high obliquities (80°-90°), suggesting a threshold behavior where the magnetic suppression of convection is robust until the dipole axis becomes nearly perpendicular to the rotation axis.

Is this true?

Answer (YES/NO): NO